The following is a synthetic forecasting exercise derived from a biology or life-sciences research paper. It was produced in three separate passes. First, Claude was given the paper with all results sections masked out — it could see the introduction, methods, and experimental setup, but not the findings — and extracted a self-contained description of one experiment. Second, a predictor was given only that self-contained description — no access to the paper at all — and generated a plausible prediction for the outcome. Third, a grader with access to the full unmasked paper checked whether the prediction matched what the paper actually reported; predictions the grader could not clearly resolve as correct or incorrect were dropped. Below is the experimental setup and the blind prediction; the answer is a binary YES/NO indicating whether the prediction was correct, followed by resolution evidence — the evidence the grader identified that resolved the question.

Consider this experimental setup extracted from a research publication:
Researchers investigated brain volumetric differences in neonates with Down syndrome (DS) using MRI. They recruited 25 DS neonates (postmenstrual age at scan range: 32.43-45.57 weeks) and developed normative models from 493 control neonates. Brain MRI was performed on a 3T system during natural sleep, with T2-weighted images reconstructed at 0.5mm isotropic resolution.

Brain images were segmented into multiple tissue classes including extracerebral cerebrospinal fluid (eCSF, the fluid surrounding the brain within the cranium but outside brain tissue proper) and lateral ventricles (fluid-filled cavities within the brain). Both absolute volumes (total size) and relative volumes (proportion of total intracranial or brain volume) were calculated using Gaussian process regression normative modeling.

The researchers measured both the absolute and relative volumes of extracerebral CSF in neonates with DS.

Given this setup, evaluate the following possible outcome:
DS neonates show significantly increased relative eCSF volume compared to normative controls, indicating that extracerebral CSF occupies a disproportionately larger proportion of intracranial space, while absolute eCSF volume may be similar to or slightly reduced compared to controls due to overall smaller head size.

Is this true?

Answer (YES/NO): YES